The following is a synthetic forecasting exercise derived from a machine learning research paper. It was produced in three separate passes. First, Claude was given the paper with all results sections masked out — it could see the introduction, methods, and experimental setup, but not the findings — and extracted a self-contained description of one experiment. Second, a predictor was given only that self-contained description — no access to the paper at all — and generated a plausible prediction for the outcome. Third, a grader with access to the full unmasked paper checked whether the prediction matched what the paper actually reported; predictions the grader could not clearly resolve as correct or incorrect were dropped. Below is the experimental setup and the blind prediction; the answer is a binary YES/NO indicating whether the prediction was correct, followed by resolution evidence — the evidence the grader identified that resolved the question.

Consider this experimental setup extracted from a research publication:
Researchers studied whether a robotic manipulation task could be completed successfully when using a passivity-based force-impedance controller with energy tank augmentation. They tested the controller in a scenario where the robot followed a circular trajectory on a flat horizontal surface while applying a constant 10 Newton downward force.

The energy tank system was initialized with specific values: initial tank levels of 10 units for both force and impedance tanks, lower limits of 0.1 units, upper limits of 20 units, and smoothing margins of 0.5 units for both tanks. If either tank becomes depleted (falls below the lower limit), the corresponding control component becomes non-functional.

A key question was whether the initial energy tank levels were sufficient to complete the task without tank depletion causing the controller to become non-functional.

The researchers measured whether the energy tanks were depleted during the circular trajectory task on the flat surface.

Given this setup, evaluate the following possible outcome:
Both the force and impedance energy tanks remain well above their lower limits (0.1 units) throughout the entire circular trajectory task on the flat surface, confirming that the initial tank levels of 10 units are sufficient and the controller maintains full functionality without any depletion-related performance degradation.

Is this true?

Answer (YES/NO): YES